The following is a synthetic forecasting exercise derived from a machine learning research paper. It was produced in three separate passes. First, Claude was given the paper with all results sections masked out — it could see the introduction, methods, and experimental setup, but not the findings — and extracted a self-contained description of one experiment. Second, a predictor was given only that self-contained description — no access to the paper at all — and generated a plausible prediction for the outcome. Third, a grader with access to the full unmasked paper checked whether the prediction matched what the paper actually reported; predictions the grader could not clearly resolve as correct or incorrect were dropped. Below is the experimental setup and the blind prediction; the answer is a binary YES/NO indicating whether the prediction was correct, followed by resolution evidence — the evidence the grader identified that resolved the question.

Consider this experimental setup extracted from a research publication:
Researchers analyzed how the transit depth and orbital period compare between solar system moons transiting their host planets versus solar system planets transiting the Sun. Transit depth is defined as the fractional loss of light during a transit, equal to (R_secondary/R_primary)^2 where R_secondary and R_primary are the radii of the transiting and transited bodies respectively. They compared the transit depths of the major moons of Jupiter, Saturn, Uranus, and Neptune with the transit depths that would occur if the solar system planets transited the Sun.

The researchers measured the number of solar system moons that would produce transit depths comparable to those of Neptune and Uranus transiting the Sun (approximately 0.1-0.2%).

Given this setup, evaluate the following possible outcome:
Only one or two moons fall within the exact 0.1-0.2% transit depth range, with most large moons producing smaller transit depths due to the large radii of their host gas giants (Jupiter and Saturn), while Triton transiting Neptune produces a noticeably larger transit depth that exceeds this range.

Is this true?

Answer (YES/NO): NO